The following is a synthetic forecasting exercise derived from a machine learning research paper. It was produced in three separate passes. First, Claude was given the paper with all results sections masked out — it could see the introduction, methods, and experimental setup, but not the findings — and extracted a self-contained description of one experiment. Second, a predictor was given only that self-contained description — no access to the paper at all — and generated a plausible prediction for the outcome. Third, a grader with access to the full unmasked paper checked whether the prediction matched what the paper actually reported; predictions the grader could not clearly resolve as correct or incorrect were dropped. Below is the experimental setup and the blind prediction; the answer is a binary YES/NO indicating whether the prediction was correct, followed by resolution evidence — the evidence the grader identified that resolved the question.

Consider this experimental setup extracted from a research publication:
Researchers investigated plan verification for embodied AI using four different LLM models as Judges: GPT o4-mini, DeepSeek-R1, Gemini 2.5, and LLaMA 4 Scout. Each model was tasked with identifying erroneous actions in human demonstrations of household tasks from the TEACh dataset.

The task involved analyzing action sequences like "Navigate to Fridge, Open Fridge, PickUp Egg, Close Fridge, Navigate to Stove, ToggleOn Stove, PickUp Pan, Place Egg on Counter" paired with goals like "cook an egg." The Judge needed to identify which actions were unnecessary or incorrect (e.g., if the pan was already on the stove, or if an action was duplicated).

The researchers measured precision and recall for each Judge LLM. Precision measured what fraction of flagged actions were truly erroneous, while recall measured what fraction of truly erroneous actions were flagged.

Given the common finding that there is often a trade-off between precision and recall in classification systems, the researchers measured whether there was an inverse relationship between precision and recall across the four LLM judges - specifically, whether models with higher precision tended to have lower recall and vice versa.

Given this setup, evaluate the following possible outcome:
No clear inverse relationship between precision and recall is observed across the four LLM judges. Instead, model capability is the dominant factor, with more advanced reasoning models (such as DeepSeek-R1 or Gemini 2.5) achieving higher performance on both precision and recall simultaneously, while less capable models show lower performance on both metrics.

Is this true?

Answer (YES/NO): NO